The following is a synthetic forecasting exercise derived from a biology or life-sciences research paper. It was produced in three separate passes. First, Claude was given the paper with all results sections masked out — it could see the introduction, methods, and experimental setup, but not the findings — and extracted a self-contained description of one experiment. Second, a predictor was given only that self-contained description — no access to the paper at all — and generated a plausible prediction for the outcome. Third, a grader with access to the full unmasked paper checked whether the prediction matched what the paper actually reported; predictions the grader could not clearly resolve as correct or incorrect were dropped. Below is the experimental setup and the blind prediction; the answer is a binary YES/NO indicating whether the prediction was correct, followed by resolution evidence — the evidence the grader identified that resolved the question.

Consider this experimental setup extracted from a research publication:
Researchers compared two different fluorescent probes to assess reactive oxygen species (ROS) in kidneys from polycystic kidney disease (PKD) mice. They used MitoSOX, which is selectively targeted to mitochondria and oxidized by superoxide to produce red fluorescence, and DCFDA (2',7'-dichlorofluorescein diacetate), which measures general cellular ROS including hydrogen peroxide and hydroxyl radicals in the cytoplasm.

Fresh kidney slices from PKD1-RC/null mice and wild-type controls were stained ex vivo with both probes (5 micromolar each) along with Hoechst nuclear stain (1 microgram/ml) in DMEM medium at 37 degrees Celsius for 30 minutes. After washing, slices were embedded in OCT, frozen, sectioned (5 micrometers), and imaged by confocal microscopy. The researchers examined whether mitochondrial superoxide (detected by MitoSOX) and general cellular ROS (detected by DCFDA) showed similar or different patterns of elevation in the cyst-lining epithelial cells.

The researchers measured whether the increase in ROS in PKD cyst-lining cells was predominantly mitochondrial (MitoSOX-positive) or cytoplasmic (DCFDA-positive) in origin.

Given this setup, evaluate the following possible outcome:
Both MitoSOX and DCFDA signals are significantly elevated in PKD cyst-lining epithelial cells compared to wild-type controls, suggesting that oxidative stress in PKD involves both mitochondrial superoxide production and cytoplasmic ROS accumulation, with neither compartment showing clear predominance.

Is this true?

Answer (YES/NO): YES